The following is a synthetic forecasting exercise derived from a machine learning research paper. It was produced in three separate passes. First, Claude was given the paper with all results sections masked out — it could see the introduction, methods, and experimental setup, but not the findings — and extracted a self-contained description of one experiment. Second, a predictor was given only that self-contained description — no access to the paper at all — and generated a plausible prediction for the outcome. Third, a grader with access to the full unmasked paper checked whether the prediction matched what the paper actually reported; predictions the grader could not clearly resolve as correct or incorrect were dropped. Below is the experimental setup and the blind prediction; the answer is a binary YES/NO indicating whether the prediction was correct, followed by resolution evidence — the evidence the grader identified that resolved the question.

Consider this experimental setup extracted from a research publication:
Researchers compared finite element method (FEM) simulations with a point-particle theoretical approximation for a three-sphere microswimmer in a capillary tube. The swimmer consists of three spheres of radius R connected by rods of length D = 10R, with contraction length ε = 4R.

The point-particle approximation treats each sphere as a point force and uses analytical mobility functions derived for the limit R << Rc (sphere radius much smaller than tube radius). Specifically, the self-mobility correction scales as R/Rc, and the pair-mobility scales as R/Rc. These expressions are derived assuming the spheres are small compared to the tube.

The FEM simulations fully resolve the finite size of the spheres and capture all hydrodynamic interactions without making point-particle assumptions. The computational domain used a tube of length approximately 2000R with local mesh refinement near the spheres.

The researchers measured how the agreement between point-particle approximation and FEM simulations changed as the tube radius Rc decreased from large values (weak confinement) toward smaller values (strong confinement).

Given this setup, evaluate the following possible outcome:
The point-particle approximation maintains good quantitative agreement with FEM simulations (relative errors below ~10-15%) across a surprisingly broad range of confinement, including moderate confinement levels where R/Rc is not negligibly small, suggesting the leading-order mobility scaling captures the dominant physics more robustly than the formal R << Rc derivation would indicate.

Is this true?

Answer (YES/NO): NO